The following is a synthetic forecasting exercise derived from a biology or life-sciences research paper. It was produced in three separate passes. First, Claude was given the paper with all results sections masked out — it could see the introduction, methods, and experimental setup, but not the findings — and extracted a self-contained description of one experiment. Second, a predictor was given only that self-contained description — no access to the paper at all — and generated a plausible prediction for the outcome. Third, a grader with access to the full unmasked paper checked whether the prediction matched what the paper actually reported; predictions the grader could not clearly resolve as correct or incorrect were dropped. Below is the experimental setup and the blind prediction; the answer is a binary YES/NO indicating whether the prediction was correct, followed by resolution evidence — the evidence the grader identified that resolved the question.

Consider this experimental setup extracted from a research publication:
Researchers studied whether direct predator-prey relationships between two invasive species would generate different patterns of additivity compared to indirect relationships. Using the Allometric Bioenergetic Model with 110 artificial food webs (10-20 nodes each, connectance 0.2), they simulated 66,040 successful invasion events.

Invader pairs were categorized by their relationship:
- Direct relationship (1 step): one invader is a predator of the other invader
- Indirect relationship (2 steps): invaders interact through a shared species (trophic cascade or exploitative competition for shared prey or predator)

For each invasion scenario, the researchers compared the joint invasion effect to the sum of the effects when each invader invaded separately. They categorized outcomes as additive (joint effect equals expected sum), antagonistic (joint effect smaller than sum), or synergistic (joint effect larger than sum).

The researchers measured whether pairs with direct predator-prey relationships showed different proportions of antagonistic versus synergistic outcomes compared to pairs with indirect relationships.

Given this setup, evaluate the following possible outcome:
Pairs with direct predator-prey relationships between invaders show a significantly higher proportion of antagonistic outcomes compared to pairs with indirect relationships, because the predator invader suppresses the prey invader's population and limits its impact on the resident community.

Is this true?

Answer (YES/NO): YES